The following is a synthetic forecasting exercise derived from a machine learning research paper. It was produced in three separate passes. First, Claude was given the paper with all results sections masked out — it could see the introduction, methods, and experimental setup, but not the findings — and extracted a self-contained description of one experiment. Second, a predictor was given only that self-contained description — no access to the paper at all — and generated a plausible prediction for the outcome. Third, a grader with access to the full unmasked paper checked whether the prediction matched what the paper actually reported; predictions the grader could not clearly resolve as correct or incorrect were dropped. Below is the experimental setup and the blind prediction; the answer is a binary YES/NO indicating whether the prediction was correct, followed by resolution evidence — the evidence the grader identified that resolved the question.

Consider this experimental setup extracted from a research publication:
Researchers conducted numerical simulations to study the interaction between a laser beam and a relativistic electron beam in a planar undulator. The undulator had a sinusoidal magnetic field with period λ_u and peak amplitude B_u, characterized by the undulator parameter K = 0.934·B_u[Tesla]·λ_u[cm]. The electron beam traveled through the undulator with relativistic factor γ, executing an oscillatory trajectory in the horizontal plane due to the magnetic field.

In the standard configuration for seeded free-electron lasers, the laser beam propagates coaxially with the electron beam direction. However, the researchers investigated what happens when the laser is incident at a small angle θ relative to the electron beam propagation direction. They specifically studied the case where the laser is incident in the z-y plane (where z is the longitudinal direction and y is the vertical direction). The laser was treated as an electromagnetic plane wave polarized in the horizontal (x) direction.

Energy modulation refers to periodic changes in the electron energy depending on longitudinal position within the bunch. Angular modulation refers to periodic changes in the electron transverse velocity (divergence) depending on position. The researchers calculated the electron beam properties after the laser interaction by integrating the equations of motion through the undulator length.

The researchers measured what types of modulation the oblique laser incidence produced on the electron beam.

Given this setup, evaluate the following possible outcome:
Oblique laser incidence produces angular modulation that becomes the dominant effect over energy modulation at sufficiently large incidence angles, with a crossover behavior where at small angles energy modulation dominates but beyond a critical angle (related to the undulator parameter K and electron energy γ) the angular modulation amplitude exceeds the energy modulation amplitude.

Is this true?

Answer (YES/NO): NO